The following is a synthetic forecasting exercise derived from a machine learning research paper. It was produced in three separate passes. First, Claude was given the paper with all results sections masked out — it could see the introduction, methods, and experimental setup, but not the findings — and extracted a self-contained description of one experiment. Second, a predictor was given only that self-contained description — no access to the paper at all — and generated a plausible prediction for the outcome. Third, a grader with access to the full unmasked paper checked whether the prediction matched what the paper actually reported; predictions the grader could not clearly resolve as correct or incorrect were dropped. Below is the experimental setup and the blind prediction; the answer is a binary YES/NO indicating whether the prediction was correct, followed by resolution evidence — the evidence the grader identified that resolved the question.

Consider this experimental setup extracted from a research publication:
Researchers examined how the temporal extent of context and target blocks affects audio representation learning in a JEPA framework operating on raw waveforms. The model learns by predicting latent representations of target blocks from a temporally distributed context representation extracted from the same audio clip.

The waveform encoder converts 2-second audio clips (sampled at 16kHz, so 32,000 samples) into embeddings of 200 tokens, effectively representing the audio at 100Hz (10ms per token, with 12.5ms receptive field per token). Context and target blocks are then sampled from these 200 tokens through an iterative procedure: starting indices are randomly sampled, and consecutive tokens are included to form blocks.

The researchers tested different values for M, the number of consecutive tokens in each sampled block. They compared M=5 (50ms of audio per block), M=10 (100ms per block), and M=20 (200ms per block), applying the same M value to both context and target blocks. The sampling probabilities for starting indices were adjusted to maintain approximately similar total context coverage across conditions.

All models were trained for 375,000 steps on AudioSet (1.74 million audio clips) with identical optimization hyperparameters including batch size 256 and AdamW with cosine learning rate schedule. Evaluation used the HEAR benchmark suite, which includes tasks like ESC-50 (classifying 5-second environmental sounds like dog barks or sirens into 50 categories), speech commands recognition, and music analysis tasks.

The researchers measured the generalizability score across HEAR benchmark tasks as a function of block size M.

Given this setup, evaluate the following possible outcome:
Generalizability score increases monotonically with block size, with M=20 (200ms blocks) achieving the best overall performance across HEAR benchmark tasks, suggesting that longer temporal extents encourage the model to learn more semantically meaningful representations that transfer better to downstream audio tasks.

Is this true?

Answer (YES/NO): NO